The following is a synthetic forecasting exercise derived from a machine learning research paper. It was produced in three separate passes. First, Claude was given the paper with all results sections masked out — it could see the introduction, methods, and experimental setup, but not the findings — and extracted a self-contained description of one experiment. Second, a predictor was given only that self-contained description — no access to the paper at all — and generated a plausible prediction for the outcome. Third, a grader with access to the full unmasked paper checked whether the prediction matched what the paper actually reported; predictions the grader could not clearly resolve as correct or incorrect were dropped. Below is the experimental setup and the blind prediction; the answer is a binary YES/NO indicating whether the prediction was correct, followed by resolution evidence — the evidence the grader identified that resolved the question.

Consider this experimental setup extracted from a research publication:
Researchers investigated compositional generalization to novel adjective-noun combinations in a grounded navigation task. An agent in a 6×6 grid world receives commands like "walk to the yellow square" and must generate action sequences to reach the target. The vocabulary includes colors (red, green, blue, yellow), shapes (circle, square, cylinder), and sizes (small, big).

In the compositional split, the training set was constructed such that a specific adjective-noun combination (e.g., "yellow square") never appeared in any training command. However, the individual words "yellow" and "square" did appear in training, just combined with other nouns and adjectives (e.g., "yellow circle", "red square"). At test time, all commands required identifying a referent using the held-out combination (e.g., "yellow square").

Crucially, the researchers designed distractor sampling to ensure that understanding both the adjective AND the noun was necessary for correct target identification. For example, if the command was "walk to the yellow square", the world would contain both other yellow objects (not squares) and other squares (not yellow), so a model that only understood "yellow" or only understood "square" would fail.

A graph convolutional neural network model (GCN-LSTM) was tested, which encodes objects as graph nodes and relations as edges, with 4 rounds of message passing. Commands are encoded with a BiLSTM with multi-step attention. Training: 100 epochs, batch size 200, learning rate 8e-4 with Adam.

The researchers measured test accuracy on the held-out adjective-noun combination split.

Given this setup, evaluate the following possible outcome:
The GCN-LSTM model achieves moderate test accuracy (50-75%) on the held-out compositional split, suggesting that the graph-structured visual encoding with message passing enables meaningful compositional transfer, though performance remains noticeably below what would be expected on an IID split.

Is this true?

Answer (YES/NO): NO